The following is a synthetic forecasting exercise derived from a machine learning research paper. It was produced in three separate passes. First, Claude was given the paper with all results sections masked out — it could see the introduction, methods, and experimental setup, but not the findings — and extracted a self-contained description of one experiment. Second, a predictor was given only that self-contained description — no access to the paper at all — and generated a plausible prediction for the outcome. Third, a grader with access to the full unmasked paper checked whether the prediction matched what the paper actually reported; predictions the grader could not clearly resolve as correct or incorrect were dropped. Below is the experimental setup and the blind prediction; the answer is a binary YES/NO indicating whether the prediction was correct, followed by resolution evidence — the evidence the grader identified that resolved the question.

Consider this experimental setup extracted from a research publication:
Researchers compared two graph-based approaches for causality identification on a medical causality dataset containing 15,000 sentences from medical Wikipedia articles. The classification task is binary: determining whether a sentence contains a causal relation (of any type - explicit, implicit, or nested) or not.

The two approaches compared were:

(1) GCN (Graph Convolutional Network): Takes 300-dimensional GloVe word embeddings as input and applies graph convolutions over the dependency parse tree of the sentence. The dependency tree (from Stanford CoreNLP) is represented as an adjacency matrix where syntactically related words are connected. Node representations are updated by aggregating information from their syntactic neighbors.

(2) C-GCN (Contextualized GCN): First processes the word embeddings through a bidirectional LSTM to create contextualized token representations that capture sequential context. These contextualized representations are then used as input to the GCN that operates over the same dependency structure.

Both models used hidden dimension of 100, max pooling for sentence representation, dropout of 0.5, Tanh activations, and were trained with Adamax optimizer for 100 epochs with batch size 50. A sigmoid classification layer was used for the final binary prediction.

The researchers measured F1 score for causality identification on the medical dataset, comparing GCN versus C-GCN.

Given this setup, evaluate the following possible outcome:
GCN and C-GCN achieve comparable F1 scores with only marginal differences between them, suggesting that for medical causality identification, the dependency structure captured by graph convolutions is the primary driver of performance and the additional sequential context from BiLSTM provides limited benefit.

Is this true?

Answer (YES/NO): YES